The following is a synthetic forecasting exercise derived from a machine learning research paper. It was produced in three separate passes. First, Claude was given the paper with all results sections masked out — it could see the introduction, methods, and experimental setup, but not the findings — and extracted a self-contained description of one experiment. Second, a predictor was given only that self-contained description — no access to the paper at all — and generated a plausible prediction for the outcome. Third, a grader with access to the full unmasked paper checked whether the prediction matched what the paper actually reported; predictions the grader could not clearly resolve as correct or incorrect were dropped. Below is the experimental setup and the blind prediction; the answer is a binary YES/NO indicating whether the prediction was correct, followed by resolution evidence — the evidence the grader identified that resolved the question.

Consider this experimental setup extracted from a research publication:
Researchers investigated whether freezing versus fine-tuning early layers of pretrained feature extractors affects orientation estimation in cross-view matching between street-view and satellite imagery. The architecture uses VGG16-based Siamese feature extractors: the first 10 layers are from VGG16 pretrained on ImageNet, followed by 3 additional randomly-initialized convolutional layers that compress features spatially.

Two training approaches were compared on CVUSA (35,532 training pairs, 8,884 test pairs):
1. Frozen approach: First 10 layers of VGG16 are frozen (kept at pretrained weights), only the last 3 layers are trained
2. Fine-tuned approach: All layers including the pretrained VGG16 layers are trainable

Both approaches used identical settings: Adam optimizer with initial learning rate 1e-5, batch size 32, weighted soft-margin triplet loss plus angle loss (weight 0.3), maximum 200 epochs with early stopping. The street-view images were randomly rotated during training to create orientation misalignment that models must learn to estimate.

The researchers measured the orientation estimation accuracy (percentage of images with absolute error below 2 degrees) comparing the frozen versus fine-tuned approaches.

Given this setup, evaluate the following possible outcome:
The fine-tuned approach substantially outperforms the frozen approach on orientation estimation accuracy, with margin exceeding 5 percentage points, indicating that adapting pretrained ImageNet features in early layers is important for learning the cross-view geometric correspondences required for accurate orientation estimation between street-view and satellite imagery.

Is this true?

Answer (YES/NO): NO